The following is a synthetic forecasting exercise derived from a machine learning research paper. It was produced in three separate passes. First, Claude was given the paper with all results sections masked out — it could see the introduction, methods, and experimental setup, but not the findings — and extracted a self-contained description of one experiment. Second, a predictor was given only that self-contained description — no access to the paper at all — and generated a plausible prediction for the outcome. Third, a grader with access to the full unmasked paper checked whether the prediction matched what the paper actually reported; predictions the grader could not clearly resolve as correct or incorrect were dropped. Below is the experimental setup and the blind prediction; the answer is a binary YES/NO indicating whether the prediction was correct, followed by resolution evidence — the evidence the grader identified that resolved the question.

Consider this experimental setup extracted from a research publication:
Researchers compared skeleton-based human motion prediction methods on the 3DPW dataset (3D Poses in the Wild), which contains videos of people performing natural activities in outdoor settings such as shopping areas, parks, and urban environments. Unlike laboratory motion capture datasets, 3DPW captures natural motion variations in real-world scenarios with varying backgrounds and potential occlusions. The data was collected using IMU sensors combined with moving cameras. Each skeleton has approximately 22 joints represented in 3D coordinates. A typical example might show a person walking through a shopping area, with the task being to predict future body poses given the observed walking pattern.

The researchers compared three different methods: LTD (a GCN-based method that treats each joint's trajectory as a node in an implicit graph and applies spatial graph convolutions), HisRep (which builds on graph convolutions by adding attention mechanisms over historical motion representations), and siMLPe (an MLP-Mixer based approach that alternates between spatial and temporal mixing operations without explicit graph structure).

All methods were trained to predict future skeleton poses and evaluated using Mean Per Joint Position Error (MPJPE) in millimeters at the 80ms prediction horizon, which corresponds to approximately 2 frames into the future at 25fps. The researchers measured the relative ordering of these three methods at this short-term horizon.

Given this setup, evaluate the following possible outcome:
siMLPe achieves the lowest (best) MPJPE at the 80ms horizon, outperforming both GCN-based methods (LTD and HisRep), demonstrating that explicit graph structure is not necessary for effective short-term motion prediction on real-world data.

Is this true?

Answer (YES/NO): YES